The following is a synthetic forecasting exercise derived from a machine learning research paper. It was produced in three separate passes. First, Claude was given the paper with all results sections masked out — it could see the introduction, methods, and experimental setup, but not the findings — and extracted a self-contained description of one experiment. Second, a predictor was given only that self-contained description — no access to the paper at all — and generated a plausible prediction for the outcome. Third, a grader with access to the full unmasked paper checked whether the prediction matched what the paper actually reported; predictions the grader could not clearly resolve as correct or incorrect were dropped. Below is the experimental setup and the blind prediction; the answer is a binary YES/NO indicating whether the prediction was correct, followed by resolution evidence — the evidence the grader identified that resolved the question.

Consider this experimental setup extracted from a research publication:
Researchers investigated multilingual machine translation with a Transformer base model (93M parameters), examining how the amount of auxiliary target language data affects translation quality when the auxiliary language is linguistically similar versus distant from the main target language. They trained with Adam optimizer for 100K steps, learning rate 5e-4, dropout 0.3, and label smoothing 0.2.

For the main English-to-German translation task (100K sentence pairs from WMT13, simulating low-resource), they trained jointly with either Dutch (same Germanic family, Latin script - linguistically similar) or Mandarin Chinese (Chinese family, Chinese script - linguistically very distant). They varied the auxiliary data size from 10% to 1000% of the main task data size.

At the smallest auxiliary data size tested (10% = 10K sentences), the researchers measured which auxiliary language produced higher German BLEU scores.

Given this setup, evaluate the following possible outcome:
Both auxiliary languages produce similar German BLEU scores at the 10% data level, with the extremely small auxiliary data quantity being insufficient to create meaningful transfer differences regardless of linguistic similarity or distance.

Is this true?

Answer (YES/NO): NO